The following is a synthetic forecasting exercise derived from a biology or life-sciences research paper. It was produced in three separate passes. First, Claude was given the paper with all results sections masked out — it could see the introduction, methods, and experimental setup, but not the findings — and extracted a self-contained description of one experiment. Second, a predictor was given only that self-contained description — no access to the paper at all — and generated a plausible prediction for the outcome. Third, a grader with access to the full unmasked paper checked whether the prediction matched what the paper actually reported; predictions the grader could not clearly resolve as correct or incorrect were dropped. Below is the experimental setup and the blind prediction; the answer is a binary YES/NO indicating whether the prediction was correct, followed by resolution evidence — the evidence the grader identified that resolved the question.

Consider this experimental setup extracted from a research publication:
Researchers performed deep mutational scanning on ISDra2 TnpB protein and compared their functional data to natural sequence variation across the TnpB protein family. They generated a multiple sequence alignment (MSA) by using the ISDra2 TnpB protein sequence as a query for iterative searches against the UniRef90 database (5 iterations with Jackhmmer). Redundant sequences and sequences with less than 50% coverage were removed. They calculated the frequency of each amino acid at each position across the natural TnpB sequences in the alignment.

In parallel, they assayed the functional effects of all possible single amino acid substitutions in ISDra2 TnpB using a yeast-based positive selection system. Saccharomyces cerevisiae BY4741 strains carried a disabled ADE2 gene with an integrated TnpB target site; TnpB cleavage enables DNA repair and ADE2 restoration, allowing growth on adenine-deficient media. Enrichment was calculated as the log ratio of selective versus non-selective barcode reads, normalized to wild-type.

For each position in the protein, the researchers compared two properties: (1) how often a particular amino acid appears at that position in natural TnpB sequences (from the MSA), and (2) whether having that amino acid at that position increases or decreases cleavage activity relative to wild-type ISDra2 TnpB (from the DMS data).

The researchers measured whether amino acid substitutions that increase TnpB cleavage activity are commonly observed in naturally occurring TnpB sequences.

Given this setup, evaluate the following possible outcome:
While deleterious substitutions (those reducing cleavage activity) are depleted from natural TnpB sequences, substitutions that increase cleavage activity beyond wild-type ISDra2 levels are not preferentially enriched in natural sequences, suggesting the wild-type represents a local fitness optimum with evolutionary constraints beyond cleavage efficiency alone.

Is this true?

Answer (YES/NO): YES